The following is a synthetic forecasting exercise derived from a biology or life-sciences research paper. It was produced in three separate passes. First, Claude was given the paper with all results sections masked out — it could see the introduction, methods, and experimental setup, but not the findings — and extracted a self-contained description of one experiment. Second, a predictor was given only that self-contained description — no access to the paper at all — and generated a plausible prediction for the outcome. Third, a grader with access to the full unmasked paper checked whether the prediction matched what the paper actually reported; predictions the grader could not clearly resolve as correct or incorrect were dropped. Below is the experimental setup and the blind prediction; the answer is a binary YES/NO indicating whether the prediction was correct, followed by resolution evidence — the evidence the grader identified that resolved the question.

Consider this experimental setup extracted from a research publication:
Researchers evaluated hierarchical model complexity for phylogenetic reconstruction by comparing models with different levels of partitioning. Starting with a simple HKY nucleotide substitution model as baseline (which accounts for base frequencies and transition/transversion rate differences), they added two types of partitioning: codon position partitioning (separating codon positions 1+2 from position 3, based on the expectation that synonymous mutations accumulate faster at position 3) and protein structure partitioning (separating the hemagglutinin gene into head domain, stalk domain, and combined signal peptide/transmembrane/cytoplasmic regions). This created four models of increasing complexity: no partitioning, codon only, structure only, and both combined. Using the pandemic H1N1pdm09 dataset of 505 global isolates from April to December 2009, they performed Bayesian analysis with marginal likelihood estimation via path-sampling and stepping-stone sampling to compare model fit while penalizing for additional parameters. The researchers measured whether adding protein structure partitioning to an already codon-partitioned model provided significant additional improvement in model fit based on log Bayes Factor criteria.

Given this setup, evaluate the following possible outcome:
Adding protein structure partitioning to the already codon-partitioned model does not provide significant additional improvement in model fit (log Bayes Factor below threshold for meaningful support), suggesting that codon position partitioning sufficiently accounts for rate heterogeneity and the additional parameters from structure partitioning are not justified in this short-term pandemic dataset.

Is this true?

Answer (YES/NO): NO